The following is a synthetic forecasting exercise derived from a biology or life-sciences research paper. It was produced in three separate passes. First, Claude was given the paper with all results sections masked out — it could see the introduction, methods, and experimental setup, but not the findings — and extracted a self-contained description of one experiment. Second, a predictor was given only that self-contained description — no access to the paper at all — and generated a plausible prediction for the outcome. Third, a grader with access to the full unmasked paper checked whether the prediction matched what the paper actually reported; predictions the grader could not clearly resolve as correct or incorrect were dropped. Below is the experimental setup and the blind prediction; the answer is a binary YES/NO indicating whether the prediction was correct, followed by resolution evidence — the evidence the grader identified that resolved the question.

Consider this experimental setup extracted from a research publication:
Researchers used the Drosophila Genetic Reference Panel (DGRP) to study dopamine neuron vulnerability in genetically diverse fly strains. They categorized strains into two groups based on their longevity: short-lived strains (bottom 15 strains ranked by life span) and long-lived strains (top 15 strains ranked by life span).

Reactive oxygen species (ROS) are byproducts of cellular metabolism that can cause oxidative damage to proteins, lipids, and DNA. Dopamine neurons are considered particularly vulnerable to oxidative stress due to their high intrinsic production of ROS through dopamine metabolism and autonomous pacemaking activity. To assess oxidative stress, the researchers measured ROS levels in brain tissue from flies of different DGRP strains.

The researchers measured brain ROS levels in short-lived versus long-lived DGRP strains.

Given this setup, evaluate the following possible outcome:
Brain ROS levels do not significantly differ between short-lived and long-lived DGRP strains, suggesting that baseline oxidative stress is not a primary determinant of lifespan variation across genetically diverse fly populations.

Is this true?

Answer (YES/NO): NO